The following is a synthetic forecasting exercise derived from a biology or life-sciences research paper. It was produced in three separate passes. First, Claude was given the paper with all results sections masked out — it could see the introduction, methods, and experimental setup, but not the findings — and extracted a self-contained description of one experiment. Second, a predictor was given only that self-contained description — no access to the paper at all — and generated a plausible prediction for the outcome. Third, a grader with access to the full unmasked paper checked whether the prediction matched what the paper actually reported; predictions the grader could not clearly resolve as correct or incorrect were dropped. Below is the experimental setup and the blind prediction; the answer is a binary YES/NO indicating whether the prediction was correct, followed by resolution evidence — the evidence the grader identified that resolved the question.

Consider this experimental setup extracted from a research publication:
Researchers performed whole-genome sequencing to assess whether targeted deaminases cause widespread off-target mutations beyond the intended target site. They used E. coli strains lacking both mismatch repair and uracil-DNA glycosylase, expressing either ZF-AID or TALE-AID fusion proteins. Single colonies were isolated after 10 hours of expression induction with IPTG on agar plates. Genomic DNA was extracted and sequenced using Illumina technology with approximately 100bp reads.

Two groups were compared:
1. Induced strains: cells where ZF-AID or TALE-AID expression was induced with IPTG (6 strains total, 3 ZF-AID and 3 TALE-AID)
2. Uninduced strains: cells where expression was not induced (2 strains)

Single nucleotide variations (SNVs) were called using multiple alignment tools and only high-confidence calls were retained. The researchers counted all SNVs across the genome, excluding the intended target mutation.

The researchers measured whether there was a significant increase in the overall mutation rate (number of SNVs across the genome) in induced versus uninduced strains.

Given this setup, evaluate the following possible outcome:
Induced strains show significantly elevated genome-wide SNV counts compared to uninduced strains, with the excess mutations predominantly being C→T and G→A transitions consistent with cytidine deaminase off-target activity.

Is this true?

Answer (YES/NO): NO